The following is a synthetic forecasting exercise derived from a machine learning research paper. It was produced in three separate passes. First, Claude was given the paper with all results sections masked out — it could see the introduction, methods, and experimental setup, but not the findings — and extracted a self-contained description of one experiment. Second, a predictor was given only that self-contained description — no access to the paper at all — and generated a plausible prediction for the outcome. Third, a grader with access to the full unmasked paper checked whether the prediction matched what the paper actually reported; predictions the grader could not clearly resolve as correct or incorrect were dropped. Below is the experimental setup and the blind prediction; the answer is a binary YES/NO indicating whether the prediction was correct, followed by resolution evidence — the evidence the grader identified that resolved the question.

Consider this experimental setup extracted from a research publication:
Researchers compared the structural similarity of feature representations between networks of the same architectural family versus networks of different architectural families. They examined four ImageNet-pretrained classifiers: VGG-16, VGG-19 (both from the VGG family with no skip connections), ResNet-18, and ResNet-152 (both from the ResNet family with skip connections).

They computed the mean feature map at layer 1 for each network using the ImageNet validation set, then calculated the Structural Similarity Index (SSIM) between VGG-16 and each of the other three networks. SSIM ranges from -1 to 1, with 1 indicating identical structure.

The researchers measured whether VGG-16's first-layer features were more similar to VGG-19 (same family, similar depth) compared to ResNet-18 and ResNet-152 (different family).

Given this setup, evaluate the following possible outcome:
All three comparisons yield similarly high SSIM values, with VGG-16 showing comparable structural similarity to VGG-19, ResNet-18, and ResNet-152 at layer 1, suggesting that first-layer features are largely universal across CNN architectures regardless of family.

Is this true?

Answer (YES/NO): NO